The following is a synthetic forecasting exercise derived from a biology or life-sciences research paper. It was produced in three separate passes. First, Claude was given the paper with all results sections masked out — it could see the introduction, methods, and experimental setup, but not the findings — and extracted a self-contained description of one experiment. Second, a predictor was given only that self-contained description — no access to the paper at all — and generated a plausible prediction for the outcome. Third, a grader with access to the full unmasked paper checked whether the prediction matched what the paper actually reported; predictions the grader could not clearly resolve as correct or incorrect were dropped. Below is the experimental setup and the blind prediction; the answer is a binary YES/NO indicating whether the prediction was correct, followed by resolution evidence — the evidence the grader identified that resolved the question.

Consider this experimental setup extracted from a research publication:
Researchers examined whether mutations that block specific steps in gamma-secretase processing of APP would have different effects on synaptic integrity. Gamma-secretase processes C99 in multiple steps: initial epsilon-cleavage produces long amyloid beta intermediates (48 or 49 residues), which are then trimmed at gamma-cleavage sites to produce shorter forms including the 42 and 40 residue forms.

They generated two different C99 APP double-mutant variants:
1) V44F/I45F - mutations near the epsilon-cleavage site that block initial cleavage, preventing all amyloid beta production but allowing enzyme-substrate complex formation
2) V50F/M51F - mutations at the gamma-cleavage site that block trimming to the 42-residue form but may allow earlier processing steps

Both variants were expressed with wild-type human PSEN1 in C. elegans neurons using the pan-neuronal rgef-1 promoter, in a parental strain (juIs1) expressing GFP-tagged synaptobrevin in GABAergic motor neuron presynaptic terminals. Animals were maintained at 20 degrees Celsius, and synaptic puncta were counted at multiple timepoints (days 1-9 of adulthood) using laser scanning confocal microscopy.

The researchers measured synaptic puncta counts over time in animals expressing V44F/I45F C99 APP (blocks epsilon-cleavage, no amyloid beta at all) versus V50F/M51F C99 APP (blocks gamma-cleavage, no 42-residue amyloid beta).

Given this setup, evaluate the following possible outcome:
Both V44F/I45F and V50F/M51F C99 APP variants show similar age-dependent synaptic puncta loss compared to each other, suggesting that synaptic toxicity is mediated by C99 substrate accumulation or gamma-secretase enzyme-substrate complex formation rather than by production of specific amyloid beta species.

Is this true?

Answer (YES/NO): NO